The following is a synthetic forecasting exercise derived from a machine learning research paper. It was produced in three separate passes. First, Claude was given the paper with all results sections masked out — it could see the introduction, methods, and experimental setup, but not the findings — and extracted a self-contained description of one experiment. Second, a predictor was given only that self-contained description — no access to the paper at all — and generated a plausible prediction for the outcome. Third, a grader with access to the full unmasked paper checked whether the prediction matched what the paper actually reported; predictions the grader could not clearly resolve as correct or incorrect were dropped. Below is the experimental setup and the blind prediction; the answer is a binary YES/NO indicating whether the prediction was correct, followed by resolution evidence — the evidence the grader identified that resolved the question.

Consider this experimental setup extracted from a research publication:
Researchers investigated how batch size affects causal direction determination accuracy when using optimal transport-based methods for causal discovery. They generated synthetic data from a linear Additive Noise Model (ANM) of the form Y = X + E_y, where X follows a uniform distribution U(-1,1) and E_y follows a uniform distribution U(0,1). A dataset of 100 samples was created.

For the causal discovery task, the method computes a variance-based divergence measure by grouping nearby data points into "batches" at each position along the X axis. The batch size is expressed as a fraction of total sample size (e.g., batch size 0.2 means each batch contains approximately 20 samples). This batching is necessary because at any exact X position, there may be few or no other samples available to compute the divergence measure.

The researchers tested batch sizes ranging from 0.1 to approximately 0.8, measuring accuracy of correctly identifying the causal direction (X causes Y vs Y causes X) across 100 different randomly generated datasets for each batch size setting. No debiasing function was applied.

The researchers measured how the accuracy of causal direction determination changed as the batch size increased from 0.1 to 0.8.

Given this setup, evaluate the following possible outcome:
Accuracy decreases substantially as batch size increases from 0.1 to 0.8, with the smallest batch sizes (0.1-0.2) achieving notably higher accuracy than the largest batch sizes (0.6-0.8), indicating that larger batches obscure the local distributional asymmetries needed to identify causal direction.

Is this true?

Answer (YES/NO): NO